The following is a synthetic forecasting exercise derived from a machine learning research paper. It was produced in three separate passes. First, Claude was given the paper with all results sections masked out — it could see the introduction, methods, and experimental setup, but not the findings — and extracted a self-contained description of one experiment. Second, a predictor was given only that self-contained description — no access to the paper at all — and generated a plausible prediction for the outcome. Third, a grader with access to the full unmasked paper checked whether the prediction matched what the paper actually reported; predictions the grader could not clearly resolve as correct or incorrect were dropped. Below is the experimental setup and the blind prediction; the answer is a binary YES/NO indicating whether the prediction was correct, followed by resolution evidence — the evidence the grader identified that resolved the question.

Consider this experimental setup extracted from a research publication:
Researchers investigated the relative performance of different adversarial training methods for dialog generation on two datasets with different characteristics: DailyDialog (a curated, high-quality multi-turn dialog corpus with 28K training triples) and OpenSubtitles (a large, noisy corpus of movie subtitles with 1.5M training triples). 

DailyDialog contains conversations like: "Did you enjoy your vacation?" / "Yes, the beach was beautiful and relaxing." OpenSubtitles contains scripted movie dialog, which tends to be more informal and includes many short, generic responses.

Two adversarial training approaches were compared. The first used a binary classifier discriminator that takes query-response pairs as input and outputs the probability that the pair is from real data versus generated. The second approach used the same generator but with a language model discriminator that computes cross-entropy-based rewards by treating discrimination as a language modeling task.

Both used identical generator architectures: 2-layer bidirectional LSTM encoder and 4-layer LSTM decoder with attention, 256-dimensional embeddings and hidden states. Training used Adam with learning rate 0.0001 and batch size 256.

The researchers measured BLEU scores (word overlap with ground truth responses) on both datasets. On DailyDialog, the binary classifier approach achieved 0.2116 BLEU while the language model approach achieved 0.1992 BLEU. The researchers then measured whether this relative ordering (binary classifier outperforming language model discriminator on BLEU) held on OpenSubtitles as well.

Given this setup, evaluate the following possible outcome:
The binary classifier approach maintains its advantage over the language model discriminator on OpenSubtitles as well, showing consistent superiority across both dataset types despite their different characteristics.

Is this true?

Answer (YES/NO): YES